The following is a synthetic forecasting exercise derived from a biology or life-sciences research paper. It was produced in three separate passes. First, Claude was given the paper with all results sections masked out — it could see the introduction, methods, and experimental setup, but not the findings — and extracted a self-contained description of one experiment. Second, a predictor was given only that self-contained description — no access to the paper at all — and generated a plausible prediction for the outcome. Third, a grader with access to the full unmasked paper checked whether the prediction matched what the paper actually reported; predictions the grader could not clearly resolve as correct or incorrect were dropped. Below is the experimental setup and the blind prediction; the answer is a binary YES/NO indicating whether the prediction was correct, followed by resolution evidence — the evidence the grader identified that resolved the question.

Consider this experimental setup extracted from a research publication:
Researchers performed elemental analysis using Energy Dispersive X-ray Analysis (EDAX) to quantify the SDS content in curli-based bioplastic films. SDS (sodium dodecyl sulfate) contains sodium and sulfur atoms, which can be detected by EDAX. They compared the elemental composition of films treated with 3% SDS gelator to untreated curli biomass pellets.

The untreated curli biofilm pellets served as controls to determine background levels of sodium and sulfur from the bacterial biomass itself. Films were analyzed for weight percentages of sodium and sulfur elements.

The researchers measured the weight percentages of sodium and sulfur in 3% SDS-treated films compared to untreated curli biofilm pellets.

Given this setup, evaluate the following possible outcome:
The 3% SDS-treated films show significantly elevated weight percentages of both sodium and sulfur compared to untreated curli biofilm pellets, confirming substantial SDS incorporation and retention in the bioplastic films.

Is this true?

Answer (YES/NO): YES